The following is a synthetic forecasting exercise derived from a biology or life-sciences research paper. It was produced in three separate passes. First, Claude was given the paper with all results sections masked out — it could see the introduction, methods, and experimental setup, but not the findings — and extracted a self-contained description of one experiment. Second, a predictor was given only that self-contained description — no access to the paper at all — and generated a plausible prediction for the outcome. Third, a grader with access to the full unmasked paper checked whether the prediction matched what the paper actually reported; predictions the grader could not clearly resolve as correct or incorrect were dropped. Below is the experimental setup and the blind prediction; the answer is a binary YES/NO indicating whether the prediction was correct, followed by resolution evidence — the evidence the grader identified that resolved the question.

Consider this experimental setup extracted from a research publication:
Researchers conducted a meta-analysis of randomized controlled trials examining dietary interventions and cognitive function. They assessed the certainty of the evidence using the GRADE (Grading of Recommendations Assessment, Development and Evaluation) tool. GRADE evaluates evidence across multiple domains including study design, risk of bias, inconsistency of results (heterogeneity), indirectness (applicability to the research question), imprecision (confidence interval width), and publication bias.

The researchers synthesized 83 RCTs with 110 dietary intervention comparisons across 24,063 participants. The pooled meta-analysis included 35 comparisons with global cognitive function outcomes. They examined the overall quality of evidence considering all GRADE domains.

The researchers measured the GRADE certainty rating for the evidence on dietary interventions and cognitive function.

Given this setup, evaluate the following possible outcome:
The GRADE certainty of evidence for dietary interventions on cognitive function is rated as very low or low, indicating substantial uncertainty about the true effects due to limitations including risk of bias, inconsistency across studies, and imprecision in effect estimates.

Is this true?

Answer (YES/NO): YES